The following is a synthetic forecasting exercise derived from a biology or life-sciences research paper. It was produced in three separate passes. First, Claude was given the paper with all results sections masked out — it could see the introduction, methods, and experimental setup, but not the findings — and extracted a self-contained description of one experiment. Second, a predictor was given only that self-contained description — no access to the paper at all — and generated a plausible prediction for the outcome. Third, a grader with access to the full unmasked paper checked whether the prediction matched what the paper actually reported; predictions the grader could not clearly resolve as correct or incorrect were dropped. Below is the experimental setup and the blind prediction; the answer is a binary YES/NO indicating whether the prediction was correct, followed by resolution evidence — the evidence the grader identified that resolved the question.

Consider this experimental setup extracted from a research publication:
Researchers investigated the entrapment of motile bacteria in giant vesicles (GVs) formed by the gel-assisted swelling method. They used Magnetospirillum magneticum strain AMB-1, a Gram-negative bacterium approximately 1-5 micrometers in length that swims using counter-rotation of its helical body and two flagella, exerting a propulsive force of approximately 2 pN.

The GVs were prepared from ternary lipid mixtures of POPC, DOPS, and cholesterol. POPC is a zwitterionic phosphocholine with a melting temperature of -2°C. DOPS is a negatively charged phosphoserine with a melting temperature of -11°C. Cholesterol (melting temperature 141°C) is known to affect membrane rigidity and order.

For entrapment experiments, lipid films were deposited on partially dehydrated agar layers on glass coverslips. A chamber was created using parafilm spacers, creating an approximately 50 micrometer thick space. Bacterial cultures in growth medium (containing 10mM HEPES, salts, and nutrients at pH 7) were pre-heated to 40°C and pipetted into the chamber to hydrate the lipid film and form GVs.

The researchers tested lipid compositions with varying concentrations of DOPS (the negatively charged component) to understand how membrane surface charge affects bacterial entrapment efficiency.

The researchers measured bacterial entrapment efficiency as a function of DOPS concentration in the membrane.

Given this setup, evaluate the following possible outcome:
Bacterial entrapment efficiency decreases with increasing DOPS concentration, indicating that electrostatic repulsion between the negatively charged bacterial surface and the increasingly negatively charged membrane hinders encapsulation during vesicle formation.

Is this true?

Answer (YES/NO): NO